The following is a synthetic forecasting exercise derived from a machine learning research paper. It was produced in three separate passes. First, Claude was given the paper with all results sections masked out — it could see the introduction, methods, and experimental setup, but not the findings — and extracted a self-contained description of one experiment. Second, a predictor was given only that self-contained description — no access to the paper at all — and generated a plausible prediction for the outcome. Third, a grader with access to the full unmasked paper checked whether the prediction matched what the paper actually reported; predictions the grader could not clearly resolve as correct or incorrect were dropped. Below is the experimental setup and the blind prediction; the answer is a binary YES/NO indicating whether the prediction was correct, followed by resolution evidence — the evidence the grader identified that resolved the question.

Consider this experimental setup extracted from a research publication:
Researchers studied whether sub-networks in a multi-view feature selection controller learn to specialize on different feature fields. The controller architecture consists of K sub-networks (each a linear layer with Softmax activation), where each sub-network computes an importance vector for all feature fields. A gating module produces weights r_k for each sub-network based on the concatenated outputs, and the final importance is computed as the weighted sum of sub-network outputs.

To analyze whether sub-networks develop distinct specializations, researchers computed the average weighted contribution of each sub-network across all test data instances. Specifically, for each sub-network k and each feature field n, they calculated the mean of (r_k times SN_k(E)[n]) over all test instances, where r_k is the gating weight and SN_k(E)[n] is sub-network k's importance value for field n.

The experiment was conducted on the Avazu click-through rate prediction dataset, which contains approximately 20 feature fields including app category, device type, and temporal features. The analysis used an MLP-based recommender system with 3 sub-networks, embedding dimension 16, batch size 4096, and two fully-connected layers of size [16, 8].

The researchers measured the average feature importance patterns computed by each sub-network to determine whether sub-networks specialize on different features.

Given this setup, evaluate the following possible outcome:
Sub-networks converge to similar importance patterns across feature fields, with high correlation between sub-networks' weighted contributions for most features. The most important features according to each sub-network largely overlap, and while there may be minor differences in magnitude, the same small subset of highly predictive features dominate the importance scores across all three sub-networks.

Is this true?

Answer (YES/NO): NO